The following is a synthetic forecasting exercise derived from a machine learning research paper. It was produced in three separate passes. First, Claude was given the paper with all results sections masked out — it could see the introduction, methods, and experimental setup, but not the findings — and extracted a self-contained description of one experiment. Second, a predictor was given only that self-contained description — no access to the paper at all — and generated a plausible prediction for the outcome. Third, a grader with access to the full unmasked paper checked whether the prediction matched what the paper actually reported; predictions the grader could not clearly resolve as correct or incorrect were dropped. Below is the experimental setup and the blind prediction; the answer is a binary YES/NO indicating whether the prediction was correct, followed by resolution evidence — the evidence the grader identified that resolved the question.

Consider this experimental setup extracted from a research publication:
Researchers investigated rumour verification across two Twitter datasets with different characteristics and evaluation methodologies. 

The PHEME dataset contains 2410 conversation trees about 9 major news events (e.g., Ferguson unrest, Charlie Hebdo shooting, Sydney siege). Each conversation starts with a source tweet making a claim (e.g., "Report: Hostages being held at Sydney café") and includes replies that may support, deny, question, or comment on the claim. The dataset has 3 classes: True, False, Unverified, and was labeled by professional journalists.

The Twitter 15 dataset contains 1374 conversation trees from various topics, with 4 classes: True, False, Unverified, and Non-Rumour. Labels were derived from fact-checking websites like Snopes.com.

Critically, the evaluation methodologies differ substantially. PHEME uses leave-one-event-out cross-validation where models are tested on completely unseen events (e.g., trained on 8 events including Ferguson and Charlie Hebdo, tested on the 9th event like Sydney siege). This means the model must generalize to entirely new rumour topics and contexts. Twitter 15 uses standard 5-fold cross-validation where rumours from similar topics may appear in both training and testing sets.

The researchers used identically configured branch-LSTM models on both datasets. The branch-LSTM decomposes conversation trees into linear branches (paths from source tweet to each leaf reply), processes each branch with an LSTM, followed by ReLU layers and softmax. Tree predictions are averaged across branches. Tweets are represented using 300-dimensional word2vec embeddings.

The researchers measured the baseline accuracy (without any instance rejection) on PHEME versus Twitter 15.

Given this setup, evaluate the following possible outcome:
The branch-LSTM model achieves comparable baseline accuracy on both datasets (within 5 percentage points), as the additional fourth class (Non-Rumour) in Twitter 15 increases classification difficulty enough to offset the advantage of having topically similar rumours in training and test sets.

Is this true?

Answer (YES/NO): NO